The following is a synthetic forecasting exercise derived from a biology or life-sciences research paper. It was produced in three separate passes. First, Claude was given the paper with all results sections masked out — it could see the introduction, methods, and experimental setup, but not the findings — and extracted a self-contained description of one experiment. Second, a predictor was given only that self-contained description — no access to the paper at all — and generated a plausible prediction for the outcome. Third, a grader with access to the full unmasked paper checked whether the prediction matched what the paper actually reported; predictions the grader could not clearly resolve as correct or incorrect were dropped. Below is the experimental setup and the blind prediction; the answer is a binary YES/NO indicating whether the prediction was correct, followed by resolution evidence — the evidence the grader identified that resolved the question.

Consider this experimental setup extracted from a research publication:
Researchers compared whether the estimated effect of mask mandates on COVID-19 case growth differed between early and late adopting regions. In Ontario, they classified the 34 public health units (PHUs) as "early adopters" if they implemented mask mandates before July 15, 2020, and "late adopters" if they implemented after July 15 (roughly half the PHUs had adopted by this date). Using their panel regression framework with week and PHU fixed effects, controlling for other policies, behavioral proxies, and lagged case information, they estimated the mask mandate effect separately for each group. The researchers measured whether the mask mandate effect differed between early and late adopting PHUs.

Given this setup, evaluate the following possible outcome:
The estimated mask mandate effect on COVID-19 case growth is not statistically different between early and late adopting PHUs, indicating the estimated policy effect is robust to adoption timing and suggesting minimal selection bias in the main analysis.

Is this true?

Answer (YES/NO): YES